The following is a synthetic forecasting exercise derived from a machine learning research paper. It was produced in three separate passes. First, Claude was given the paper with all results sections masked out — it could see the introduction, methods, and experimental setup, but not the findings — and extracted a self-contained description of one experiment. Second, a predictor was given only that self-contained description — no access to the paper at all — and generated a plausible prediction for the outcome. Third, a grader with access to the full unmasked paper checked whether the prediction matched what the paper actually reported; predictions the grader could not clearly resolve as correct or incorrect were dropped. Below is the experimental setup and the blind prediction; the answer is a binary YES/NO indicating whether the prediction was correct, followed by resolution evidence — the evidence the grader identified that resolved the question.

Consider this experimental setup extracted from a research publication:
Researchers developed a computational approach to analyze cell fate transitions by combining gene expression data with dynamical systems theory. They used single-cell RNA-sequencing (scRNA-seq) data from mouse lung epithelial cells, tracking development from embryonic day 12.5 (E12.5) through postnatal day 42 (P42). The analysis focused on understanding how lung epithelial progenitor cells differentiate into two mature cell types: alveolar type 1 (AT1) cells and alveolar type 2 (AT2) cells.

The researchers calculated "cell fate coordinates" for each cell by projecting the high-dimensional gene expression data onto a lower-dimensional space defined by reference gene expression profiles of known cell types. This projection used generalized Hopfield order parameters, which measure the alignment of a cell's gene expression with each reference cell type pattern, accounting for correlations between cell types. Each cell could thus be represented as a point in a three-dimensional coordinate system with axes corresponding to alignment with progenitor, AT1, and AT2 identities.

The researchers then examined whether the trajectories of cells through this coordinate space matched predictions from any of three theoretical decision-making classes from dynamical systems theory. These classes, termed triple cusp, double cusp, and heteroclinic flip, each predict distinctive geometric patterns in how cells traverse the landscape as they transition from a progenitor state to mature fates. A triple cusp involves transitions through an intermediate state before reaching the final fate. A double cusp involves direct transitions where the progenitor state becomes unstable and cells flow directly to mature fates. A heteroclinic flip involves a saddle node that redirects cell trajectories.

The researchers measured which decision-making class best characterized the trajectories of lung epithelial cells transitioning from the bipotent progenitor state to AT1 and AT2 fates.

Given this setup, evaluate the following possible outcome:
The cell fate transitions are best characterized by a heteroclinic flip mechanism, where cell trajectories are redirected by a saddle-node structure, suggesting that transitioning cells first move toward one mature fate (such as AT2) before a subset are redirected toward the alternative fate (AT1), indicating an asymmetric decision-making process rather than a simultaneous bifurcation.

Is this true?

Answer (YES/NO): NO